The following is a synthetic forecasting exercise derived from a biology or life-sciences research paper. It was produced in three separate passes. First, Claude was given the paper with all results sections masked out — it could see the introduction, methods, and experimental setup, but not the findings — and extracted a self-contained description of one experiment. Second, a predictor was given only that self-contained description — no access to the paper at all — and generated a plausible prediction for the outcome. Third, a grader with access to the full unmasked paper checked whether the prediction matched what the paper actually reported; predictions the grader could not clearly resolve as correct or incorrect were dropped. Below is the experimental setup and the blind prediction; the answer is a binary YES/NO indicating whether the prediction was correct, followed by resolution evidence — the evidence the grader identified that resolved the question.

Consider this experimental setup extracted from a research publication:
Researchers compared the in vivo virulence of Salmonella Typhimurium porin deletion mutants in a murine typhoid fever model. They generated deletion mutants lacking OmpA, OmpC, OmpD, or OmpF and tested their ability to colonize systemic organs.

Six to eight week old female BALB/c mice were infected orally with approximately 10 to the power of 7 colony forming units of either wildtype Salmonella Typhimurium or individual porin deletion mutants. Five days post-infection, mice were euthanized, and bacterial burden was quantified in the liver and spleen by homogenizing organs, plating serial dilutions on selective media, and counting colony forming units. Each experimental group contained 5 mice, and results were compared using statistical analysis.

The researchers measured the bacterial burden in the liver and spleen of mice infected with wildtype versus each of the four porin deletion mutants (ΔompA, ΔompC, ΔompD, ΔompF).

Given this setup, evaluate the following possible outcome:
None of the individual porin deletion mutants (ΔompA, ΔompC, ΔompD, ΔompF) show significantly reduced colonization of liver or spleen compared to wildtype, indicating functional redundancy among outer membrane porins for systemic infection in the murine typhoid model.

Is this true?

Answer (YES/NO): NO